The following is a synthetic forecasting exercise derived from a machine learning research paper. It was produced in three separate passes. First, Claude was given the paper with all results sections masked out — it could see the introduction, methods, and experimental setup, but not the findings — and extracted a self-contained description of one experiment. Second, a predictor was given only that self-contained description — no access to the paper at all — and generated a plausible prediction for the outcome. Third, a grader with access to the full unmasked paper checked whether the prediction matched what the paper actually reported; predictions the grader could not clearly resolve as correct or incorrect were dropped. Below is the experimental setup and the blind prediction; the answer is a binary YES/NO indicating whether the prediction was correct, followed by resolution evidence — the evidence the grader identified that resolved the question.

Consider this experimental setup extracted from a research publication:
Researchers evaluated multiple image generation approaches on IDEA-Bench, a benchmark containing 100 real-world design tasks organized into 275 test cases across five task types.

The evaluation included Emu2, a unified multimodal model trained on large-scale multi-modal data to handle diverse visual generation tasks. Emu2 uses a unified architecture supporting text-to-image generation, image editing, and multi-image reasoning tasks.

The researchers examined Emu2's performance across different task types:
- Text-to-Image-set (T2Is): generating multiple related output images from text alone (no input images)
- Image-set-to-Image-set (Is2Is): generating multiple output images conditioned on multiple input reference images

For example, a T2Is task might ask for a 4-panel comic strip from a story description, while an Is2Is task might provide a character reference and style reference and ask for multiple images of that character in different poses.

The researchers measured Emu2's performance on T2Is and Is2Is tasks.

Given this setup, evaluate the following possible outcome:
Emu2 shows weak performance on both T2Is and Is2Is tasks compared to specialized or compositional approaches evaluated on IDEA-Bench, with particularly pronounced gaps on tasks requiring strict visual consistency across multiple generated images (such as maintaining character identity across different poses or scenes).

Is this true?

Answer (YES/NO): YES